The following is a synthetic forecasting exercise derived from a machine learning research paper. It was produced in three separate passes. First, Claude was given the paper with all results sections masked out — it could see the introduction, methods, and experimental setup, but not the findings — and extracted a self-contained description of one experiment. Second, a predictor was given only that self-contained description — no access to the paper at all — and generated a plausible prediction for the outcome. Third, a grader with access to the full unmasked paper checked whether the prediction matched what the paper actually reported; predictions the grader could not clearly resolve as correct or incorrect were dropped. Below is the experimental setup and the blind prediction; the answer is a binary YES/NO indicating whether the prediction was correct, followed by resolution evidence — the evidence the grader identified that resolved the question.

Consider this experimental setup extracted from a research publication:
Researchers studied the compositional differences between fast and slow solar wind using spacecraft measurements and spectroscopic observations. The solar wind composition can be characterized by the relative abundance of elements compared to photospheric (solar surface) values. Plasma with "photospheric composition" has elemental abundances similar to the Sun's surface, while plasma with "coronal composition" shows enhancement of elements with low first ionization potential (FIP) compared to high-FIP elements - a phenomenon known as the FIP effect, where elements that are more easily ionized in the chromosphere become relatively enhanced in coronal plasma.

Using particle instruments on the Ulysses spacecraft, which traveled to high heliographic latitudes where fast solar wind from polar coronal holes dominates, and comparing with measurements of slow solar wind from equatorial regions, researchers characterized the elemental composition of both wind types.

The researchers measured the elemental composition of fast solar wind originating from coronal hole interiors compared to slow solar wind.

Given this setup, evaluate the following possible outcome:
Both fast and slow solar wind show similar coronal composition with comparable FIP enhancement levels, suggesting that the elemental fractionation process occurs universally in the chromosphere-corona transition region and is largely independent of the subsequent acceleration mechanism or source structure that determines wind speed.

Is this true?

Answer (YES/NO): NO